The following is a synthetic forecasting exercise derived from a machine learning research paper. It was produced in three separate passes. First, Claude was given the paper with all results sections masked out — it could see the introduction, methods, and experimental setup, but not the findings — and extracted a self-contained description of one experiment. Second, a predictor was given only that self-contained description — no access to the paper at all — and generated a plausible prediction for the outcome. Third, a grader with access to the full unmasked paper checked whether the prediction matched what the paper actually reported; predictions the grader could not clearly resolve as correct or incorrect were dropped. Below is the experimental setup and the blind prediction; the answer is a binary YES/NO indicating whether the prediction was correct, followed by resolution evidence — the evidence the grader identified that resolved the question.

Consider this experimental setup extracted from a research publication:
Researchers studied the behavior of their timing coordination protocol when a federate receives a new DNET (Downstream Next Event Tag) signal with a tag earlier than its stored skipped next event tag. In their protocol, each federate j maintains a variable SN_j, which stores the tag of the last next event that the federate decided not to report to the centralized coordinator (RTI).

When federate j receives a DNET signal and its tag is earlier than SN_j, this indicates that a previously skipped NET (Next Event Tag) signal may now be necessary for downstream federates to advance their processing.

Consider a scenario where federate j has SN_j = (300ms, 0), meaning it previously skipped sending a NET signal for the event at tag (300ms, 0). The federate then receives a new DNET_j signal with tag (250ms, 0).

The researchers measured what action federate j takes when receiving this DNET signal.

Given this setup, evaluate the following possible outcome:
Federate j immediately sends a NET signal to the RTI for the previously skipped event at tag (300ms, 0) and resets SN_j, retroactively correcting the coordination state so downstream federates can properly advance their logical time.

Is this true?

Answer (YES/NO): YES